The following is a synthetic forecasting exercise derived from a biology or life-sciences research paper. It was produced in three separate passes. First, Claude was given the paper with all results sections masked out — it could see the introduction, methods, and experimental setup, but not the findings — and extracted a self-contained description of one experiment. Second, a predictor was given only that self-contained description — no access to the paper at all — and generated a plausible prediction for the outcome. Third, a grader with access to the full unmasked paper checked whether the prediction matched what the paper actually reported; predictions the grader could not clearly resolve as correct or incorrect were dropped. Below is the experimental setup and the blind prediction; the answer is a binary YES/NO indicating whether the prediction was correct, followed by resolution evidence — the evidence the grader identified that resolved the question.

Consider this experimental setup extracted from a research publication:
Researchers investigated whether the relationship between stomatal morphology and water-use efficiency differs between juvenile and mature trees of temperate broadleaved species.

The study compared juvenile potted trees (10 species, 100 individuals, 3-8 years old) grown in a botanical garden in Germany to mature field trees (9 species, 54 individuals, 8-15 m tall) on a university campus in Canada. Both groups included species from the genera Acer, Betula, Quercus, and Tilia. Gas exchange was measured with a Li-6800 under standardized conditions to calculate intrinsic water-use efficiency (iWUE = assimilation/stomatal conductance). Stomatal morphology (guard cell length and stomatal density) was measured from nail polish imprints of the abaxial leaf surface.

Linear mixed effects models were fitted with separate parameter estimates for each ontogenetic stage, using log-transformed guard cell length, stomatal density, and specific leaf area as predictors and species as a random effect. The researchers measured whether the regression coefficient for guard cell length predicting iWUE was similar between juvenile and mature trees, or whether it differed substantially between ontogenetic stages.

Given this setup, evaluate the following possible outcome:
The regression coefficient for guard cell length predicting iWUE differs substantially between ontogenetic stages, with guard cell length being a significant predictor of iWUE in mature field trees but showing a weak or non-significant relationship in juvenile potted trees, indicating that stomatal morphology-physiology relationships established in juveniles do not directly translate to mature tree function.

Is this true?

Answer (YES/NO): NO